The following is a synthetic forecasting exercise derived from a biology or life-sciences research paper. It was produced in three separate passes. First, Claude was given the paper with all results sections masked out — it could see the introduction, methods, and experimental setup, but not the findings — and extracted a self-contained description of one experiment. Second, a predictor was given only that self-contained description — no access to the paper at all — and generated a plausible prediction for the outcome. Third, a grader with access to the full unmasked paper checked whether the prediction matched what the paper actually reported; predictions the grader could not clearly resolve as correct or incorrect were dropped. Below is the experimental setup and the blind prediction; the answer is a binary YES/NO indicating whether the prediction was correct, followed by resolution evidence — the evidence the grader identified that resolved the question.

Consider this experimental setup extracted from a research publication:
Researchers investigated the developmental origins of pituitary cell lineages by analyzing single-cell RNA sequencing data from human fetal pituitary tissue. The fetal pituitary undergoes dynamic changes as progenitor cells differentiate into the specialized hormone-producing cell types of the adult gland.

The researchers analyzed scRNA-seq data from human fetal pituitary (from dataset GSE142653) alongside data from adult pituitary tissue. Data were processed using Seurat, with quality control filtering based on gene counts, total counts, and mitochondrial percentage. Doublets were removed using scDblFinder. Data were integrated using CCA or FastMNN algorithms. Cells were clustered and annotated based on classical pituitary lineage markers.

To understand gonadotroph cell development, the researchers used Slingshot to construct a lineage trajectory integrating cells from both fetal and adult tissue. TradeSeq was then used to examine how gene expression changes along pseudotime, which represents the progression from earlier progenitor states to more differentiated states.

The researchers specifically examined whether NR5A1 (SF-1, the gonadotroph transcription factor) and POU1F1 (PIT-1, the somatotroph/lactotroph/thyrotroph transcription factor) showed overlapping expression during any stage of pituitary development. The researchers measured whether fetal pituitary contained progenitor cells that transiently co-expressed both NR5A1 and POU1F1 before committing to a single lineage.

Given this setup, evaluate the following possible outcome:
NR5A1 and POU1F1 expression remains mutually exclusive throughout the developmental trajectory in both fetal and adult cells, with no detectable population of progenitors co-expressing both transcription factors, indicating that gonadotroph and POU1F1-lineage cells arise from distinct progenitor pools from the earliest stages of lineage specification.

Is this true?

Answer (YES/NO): NO